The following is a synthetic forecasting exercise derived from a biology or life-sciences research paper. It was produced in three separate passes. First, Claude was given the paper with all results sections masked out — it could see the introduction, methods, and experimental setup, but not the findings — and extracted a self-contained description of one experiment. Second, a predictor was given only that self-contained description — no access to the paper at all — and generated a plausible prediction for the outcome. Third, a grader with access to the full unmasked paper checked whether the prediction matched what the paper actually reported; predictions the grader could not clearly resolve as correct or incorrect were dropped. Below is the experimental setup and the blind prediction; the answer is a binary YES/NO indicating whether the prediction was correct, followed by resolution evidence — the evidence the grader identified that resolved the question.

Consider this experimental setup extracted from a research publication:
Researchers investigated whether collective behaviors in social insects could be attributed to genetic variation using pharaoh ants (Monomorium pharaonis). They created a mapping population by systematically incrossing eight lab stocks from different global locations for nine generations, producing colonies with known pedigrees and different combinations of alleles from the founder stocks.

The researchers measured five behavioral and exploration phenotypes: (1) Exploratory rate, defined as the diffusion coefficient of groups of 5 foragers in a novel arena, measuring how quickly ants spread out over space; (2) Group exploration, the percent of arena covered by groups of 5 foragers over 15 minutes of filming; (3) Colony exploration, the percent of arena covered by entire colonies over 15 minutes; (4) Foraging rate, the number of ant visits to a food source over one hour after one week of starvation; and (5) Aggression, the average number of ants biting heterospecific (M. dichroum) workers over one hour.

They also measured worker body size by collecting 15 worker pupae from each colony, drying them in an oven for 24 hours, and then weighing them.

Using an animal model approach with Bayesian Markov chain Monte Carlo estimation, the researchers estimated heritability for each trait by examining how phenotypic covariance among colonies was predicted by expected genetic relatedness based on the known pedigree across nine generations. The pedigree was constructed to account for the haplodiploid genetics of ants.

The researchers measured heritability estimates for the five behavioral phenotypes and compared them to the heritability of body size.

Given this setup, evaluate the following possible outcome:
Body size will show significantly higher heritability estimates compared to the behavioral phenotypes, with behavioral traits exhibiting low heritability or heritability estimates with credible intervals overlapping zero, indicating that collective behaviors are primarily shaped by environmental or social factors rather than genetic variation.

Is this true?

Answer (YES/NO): NO